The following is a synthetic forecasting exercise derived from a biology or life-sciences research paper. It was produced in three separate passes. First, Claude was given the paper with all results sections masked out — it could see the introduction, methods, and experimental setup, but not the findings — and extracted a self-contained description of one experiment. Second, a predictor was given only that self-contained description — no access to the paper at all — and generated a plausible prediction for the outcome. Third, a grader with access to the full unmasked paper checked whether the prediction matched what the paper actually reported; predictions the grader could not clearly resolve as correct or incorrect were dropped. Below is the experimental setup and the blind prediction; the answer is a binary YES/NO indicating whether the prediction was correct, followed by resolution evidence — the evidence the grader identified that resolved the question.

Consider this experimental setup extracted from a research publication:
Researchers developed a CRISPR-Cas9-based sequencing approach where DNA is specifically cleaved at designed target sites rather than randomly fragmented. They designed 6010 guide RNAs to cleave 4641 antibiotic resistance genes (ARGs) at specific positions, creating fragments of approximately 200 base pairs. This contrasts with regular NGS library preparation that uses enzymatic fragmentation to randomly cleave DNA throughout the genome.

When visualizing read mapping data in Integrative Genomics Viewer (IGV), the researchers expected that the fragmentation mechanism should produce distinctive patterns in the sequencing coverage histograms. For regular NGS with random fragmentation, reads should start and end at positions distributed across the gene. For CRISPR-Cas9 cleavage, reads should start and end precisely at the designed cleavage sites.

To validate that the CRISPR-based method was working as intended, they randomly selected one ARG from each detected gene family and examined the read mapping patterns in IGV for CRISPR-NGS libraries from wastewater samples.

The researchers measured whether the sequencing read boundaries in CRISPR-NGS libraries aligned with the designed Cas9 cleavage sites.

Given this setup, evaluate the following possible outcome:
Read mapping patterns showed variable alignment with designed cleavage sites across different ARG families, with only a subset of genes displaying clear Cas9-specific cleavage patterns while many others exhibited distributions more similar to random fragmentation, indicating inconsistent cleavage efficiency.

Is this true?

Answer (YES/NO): NO